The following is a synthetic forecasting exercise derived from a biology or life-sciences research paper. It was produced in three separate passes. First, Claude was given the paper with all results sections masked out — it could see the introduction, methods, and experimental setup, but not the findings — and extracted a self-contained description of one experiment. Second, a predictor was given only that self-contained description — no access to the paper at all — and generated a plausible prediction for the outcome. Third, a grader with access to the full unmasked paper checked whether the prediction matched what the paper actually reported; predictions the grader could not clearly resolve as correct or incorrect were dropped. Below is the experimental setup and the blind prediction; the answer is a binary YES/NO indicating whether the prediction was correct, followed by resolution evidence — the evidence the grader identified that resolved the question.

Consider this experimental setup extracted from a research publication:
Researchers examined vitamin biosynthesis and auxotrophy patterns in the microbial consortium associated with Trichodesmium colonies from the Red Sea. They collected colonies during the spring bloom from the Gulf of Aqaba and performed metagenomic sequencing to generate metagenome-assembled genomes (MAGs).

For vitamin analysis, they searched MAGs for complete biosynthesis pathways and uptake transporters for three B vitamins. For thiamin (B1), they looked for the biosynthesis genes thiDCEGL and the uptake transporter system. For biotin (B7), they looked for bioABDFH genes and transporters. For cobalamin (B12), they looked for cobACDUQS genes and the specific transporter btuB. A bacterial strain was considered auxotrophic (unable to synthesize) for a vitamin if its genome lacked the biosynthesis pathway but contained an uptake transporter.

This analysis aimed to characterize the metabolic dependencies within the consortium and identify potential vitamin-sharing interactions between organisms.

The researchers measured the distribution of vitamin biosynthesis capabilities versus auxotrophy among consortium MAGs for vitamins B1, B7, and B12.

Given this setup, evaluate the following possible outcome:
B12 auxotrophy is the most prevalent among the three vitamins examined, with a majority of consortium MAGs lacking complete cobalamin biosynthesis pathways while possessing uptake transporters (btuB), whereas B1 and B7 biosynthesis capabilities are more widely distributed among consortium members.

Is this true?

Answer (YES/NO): YES